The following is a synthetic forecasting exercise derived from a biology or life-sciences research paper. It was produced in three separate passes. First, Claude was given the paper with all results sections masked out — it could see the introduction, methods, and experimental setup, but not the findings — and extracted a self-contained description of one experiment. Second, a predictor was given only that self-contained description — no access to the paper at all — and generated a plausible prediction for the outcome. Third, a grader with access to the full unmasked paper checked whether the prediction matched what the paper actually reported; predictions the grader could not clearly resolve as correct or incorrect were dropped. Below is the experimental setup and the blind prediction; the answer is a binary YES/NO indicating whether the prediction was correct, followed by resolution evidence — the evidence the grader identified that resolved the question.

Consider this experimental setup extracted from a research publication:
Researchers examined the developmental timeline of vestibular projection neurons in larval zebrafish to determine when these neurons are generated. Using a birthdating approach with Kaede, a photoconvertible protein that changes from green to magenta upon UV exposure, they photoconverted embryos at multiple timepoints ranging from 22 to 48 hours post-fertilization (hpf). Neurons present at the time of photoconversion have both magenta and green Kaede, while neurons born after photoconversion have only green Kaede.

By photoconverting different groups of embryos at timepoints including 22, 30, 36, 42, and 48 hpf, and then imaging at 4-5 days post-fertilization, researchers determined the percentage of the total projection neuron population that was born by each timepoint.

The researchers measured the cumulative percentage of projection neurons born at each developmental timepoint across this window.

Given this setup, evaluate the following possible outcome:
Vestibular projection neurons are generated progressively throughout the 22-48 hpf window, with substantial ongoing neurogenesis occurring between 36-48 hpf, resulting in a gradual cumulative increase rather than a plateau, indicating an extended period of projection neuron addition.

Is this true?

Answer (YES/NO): YES